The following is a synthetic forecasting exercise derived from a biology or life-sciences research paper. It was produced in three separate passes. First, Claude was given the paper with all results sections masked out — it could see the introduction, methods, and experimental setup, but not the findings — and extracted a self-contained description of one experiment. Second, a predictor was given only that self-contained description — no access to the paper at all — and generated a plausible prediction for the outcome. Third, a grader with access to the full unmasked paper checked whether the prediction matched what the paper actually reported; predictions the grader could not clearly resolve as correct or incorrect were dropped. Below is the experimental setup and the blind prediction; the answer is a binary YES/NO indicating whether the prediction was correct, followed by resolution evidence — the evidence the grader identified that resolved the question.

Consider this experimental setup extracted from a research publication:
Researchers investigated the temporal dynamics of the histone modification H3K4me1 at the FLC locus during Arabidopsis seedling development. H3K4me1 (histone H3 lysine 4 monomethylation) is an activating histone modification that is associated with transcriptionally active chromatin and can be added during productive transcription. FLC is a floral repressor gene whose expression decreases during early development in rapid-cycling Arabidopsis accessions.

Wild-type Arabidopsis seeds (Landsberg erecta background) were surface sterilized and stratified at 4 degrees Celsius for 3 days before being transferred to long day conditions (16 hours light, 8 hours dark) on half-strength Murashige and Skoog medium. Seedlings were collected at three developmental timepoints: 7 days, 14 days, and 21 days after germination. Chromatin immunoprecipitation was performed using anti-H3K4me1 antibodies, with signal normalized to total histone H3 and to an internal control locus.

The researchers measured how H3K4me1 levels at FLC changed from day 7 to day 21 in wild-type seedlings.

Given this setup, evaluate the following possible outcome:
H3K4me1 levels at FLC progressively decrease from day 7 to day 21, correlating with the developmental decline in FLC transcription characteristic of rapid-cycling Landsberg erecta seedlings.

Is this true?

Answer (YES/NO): NO